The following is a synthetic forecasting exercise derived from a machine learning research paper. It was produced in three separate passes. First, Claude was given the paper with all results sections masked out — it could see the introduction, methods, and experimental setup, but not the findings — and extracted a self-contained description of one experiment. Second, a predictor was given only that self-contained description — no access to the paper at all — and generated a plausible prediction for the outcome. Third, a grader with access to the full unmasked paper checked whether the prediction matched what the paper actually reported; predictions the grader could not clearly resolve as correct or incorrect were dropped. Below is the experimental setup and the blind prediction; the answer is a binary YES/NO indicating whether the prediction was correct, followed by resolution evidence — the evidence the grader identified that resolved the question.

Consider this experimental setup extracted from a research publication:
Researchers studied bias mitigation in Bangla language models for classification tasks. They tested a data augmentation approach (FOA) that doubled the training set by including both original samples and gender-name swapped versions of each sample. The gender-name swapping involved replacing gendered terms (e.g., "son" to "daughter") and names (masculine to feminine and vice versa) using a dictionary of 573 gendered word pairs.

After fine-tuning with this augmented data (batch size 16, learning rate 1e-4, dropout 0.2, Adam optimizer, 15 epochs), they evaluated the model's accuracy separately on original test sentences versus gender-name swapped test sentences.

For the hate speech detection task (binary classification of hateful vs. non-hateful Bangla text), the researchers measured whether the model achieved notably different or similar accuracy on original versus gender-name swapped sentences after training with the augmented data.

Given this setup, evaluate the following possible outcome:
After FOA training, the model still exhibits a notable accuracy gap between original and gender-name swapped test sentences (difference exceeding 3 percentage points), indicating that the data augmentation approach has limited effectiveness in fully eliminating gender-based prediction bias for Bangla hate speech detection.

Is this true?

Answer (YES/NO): NO